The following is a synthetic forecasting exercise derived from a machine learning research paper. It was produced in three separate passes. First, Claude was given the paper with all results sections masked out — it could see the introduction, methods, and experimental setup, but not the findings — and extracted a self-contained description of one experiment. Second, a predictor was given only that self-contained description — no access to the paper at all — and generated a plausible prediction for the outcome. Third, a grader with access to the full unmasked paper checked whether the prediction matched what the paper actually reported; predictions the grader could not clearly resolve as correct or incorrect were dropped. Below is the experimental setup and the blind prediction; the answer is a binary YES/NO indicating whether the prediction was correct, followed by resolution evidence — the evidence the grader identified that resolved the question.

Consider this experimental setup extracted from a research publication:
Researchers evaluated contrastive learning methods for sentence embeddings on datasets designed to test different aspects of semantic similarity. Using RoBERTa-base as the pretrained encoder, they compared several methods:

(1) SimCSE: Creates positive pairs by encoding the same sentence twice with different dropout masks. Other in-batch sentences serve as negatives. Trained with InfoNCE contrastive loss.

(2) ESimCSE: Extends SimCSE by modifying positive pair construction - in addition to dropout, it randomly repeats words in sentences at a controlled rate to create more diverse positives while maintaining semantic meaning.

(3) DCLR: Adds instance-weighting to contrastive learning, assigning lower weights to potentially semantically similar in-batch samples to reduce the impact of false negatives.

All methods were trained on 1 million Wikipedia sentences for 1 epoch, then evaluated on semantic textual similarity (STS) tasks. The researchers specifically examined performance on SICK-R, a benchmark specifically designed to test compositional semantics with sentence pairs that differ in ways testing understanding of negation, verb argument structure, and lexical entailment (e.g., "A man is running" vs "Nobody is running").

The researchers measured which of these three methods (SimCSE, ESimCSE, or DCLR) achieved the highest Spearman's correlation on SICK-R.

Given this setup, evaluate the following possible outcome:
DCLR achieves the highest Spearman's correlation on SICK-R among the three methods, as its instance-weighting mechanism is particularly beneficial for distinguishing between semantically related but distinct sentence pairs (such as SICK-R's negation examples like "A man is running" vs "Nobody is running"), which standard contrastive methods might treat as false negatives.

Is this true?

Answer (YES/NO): NO